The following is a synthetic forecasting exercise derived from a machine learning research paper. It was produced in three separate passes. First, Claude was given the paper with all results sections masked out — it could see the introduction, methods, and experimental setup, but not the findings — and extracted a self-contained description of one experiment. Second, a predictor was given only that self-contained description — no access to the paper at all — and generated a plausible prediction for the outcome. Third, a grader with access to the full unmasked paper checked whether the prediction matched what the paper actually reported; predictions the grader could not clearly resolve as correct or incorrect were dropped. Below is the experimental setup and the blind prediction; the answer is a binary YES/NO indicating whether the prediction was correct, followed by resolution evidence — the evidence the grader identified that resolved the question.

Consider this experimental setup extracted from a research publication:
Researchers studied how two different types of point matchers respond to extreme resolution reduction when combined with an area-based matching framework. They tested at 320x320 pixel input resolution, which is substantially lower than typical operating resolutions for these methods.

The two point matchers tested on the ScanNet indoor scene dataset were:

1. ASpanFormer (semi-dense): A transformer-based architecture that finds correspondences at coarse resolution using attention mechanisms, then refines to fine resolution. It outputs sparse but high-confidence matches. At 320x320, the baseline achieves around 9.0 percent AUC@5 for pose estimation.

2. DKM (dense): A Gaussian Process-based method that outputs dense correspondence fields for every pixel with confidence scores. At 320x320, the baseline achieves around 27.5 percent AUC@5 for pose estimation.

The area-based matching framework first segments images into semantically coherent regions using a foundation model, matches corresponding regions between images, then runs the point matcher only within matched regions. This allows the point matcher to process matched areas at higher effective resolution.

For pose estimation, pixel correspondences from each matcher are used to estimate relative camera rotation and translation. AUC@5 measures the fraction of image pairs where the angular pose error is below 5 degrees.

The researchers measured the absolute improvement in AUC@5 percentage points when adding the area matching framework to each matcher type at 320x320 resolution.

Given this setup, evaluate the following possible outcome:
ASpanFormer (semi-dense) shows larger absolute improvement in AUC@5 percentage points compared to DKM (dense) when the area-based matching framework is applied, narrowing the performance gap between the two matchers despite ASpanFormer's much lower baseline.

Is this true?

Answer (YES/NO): NO